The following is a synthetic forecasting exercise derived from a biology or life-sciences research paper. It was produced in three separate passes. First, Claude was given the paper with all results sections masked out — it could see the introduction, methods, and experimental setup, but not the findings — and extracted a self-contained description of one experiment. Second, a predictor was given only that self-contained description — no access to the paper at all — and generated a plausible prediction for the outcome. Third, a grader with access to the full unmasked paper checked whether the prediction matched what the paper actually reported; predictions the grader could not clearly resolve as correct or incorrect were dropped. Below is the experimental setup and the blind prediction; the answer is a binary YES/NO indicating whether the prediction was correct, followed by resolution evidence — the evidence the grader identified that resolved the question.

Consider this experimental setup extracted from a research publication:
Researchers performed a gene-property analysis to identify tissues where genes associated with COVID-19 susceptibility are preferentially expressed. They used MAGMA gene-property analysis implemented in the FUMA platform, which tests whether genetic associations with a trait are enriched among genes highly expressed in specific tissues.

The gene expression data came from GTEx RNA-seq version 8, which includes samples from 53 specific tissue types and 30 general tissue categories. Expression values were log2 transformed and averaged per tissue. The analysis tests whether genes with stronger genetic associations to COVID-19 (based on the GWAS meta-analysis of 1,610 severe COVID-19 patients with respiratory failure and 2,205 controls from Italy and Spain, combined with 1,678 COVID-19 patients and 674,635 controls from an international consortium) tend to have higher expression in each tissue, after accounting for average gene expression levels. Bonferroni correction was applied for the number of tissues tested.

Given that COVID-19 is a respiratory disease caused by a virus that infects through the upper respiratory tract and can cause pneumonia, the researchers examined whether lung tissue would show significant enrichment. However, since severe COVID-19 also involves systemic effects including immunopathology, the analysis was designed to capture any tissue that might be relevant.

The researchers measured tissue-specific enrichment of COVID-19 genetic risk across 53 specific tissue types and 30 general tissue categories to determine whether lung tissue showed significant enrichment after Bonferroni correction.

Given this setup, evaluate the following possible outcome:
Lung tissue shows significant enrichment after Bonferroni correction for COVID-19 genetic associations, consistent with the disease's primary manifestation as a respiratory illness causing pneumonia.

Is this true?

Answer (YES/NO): YES